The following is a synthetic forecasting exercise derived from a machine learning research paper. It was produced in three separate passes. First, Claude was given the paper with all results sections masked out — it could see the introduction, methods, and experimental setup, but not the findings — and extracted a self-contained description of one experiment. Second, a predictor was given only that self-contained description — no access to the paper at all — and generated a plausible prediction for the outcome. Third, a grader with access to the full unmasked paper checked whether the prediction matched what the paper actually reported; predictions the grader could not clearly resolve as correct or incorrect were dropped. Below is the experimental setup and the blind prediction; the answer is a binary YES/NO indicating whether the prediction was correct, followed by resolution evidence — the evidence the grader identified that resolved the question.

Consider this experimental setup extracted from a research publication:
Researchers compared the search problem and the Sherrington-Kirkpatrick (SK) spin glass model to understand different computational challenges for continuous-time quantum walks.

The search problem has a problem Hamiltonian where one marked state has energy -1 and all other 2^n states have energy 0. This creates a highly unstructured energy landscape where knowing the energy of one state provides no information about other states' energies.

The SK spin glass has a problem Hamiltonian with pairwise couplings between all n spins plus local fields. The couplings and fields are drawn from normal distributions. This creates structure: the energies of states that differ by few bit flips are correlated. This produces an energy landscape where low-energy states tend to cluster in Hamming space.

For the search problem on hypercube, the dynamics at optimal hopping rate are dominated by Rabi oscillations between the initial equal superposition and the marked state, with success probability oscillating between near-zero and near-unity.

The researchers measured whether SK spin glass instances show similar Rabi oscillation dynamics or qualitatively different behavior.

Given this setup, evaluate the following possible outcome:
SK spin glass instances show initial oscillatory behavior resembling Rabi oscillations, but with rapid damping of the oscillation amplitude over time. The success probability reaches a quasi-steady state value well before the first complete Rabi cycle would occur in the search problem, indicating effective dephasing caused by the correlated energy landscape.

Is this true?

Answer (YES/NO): NO